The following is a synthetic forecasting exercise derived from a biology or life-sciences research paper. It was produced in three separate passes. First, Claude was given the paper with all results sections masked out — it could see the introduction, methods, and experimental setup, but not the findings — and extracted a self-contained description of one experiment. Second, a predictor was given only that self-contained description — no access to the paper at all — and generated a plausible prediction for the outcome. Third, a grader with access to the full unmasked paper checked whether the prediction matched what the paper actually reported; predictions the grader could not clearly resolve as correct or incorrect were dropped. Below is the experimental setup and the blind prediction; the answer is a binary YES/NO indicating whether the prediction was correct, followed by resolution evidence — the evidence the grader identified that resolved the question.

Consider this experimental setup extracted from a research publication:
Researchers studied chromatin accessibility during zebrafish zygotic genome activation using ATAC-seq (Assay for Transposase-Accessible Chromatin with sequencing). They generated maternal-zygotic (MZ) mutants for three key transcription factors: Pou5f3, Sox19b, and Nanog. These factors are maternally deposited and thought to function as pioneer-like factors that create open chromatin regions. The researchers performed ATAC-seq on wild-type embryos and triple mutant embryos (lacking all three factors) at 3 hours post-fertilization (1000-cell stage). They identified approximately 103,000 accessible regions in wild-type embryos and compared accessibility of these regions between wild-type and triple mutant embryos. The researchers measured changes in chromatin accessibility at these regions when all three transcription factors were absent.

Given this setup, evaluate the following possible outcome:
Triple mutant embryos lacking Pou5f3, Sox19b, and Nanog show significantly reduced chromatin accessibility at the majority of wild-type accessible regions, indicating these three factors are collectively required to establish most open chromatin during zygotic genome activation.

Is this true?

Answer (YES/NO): NO